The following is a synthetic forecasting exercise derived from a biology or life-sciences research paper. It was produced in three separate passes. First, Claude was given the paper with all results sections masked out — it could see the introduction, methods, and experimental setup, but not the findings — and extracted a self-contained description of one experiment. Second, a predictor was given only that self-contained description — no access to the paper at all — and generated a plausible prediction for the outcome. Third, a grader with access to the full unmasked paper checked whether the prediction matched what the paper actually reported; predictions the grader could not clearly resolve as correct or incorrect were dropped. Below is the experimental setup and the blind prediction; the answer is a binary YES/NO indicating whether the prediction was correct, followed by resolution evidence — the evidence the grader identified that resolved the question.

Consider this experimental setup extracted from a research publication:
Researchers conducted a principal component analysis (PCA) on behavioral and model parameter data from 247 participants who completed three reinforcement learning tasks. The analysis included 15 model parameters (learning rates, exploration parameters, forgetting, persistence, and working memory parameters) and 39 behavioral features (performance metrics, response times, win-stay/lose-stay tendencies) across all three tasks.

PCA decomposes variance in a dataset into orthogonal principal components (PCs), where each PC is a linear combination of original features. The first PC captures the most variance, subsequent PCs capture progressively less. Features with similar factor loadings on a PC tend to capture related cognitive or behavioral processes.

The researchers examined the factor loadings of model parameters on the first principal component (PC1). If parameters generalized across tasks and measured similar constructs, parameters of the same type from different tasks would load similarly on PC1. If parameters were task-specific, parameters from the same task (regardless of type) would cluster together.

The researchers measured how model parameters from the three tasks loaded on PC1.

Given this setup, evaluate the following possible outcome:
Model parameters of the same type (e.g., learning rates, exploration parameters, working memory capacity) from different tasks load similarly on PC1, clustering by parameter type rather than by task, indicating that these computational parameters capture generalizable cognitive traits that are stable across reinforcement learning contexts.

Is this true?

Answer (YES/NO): NO